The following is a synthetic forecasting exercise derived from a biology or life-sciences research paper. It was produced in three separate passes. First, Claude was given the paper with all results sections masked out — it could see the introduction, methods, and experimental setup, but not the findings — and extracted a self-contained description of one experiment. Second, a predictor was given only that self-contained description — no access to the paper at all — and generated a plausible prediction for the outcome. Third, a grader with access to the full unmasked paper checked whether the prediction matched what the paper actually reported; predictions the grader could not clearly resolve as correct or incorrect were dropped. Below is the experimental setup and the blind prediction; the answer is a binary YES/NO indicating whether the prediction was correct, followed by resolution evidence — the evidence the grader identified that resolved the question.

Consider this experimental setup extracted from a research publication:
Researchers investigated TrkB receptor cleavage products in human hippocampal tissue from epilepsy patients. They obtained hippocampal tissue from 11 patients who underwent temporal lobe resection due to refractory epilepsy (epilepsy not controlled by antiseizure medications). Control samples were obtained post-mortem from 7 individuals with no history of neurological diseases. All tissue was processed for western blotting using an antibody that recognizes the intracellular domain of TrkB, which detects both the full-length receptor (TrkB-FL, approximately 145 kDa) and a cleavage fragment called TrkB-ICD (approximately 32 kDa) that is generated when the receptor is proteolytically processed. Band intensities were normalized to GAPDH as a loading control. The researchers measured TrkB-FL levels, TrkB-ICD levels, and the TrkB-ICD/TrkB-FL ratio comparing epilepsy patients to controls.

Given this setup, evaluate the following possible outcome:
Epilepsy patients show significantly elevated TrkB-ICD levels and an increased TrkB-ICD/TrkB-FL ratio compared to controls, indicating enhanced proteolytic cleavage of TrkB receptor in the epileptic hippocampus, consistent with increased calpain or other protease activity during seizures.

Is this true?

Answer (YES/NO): YES